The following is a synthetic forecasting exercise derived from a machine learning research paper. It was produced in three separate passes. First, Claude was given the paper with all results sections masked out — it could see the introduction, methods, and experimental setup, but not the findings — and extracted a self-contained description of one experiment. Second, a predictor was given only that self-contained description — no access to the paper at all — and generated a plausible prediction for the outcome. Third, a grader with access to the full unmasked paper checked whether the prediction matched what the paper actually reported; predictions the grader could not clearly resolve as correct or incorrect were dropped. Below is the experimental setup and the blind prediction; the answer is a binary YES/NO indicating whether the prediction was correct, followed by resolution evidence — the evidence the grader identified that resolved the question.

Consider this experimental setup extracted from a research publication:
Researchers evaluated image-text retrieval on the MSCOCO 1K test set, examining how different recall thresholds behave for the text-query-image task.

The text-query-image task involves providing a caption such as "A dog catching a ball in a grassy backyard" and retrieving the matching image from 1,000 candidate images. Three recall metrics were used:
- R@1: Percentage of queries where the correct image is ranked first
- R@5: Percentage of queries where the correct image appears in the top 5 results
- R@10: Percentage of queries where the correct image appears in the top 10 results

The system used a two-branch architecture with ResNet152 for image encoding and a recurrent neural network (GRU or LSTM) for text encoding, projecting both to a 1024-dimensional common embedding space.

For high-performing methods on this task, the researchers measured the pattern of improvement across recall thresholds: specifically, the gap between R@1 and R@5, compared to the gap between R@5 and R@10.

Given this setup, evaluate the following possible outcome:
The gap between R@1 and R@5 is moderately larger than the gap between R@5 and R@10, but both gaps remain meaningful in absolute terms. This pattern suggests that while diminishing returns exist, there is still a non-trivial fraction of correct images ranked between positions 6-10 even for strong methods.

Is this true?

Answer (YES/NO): NO